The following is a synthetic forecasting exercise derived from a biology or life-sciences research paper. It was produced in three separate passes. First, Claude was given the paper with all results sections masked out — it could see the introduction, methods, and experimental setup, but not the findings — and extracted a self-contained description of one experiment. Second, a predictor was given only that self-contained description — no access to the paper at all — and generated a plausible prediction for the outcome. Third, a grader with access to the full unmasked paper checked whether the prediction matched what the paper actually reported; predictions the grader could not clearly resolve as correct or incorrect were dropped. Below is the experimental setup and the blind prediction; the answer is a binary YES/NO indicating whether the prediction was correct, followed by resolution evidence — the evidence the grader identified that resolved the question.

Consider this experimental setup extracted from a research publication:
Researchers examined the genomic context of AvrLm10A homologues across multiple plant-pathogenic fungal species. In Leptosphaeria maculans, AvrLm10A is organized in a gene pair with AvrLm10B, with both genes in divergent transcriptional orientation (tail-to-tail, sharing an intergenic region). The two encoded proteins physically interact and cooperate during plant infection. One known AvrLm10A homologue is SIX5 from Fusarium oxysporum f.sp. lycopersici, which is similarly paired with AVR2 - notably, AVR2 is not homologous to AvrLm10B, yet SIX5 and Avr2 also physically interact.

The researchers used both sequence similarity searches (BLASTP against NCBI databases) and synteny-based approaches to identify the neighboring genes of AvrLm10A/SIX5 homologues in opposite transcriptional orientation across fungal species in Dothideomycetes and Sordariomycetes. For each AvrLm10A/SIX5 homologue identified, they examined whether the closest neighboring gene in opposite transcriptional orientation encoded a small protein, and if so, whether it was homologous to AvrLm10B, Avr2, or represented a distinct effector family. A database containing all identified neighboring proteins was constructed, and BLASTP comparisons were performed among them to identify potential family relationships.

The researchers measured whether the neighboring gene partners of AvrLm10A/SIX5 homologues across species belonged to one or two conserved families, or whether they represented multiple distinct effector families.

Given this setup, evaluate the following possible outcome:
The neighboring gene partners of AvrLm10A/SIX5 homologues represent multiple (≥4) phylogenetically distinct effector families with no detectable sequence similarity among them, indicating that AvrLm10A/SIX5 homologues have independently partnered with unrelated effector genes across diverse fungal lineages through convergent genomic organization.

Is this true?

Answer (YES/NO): YES